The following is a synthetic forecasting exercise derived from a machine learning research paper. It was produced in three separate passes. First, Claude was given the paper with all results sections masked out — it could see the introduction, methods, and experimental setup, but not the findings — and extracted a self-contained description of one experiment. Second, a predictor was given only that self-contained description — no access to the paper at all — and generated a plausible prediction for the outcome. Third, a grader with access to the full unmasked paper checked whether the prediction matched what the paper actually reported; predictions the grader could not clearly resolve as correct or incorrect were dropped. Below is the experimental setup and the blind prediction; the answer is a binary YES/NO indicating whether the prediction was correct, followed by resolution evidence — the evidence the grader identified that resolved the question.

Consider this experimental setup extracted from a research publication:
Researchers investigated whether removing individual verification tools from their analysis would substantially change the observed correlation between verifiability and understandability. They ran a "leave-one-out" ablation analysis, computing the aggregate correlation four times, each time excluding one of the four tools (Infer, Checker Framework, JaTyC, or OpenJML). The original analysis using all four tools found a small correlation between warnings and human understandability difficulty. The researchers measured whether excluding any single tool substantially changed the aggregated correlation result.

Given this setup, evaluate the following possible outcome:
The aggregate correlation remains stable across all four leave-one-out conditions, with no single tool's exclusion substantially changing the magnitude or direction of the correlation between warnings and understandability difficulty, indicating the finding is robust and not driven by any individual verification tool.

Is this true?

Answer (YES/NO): YES